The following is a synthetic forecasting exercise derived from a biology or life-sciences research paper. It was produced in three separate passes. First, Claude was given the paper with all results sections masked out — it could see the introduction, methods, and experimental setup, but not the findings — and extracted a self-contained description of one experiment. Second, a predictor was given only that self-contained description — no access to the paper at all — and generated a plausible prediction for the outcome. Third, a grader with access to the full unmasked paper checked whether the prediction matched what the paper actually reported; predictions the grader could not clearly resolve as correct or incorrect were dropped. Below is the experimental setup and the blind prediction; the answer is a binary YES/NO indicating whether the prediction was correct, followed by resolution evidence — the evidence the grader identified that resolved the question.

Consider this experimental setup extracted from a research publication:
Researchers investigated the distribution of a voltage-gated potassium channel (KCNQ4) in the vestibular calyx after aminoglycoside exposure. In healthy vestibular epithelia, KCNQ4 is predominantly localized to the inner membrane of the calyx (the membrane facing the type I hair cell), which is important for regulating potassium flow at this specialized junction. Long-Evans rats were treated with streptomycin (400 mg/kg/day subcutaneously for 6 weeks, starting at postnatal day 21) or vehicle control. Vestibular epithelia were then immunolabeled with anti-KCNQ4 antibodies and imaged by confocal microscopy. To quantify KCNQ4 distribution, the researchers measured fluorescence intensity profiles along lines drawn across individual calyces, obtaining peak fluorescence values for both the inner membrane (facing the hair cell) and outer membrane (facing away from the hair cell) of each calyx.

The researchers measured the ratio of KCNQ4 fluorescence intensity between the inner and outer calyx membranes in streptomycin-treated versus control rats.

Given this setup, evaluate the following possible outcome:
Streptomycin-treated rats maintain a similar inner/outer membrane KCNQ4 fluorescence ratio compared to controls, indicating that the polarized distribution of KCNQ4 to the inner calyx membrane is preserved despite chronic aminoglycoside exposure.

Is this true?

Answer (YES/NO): NO